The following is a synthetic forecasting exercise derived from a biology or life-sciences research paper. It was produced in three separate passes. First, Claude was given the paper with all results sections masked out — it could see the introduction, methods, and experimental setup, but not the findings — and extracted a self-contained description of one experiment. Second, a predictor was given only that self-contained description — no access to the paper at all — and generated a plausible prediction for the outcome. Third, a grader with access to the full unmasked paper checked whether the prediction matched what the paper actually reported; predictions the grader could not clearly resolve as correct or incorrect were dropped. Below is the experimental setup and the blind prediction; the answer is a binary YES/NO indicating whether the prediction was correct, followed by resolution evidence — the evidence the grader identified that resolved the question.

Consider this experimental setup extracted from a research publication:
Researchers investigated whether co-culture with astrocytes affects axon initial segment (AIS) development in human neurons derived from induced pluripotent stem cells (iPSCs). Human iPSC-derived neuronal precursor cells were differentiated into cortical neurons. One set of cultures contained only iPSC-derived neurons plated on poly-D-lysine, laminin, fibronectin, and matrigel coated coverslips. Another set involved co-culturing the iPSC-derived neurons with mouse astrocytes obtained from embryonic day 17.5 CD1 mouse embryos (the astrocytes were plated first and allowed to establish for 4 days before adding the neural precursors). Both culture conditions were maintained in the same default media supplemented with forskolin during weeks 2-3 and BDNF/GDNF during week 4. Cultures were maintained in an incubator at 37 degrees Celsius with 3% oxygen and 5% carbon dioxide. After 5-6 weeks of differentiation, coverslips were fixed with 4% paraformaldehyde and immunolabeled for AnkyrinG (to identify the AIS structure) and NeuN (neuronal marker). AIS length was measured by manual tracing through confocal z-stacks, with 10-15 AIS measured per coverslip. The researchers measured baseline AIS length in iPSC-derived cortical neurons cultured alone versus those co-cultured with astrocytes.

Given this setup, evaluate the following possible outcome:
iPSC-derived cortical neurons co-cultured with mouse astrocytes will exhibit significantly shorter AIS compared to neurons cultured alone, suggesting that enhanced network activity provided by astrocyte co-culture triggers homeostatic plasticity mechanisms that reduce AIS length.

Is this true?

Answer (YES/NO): NO